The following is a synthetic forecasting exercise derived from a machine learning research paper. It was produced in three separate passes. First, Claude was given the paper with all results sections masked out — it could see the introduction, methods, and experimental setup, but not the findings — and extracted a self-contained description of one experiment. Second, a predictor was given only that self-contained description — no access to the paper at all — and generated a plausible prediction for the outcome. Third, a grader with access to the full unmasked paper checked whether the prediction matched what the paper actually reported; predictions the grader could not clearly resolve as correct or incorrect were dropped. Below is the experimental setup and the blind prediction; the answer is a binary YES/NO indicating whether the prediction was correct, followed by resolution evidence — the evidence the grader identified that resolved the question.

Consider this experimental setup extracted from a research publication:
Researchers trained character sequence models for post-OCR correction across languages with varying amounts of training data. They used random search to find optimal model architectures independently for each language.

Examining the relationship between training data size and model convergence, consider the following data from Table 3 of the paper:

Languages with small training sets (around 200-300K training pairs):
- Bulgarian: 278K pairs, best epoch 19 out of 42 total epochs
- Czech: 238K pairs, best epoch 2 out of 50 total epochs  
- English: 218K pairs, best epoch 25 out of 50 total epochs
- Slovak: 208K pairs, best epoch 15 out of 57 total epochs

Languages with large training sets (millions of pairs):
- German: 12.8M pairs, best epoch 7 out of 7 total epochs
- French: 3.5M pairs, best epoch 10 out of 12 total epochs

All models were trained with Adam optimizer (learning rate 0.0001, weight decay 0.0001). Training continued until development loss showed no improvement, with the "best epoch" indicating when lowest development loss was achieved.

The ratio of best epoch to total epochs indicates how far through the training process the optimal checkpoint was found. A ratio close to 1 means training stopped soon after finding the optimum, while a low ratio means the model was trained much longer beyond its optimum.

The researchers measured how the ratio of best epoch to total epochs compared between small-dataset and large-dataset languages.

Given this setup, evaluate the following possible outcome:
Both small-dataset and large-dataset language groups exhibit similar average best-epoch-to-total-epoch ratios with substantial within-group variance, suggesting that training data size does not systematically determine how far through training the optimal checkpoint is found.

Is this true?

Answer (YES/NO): NO